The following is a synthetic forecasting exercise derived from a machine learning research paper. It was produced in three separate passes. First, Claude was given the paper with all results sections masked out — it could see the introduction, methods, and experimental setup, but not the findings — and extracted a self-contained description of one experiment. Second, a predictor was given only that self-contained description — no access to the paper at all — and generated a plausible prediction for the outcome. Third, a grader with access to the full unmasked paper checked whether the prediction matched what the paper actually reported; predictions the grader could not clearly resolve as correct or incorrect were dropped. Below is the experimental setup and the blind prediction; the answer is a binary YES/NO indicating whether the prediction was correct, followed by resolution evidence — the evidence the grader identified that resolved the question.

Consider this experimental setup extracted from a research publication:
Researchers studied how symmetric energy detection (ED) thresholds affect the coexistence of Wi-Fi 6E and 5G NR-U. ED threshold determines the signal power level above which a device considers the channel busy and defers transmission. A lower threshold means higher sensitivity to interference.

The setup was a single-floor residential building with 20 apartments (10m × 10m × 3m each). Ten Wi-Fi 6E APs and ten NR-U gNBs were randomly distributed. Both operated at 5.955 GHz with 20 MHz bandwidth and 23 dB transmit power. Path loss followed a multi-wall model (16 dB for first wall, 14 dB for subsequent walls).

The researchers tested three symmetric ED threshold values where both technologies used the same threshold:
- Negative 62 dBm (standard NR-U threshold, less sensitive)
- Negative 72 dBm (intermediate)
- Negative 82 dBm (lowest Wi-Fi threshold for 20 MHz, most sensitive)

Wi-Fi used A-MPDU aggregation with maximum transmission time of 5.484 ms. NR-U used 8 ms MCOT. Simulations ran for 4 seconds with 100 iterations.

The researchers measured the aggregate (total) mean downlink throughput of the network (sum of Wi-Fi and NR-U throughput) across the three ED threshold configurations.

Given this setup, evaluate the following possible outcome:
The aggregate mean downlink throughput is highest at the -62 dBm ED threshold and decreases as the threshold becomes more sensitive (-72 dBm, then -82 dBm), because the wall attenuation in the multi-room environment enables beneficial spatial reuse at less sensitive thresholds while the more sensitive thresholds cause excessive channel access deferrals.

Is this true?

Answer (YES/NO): NO